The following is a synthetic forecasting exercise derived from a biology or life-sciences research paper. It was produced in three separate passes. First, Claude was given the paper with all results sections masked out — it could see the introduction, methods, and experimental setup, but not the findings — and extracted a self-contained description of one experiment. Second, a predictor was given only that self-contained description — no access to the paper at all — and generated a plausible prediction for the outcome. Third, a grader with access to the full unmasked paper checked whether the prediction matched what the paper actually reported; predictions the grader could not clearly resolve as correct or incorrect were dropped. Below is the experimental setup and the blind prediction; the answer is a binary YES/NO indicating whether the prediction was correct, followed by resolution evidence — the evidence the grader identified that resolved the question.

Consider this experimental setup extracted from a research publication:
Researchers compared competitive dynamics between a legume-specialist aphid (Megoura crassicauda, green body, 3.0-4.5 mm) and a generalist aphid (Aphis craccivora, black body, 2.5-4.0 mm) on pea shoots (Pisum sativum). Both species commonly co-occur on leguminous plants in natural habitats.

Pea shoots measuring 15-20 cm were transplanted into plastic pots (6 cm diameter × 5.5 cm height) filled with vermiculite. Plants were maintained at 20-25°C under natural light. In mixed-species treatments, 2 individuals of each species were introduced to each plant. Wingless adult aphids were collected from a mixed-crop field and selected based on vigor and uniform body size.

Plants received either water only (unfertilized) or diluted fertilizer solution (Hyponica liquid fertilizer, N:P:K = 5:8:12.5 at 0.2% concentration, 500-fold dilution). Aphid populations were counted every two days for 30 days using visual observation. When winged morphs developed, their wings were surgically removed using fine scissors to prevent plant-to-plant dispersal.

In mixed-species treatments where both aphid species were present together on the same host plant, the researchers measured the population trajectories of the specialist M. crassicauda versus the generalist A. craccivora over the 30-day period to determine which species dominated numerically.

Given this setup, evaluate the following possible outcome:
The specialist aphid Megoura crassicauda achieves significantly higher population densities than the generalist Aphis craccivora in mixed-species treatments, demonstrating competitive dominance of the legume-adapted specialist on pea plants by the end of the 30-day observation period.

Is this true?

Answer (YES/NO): NO